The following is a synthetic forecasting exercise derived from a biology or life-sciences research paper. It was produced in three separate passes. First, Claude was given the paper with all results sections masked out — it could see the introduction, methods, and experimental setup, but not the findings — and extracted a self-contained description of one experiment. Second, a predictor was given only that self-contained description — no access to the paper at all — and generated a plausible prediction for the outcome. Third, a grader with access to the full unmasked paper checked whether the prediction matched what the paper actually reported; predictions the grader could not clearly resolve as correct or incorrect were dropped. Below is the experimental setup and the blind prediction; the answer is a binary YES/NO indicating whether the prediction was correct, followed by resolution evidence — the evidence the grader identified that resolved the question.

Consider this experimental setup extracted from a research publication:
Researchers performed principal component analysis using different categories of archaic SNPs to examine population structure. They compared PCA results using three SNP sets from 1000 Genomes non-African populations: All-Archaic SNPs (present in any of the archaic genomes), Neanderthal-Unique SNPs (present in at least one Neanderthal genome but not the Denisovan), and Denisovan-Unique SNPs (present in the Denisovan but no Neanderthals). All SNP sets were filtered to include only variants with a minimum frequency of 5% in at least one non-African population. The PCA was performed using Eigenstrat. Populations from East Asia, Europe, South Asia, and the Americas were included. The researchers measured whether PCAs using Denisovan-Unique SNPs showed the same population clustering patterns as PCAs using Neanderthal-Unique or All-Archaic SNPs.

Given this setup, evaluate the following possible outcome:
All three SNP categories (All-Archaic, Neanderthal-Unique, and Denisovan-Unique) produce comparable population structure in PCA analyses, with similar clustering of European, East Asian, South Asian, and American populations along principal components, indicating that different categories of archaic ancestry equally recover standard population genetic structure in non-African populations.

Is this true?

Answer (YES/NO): NO